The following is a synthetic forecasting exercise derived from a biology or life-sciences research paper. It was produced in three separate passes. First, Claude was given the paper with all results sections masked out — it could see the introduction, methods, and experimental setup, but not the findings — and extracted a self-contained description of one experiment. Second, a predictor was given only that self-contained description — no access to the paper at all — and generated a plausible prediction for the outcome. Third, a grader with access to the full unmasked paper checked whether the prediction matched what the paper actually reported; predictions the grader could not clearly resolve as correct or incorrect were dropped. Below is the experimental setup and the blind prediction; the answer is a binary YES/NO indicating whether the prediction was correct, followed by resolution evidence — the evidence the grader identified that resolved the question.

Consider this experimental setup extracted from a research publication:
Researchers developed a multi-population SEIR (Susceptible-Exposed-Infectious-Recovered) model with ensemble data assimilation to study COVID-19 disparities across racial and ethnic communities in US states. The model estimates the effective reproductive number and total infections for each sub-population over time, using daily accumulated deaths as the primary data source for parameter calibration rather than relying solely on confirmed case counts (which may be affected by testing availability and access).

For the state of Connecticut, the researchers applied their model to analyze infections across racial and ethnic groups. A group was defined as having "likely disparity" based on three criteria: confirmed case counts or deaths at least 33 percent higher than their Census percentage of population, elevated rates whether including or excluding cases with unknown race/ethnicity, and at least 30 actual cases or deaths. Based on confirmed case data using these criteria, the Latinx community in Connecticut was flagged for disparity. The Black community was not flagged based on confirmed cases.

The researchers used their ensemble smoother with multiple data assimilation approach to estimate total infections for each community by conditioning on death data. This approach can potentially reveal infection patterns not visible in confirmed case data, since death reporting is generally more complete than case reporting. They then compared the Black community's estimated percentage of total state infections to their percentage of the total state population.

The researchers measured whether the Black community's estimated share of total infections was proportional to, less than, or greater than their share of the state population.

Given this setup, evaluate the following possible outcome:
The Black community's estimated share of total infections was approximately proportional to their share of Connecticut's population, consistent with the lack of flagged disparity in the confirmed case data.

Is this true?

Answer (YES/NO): NO